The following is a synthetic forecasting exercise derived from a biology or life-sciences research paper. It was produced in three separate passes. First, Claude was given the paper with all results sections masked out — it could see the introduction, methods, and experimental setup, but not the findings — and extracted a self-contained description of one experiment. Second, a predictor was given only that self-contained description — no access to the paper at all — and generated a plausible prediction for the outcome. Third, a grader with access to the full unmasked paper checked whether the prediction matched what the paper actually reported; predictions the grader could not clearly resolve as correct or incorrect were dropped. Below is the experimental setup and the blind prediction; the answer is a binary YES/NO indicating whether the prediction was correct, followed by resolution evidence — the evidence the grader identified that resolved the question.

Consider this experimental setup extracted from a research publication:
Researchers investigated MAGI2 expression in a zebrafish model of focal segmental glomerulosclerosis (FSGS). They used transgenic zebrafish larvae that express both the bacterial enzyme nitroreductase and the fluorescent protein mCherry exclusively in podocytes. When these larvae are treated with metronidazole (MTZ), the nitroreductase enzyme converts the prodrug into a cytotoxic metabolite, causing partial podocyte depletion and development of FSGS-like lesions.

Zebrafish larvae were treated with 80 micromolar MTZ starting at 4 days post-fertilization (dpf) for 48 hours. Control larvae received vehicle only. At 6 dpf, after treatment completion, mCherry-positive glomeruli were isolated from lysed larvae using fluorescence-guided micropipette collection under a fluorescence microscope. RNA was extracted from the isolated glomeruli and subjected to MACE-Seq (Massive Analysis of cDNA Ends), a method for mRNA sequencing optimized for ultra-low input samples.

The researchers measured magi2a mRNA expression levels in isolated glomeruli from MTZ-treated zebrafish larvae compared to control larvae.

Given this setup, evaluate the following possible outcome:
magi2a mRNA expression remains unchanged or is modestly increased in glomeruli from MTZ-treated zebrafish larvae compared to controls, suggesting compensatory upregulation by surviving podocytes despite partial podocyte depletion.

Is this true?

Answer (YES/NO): NO